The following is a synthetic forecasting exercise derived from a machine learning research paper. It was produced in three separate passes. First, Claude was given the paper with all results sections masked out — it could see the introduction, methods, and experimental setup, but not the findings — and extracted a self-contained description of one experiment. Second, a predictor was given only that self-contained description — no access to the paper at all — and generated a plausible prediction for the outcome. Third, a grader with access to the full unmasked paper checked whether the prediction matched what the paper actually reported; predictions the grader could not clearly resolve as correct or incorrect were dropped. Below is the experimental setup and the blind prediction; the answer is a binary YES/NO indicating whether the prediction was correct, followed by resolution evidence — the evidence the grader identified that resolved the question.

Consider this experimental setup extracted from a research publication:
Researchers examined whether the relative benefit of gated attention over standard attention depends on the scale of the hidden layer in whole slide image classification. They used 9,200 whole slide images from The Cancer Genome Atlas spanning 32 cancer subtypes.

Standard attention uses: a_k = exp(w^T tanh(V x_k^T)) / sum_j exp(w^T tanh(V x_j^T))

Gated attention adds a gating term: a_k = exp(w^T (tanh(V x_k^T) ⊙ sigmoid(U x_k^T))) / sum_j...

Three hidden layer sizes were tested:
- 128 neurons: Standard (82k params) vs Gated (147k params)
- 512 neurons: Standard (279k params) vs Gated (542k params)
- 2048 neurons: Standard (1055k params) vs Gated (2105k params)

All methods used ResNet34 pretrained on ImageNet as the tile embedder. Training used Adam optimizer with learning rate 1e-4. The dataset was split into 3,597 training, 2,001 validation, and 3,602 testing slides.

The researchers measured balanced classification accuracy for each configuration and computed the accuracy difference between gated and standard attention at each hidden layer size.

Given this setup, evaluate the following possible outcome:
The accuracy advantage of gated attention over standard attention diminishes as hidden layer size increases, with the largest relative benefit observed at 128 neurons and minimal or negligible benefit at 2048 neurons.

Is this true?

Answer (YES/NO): NO